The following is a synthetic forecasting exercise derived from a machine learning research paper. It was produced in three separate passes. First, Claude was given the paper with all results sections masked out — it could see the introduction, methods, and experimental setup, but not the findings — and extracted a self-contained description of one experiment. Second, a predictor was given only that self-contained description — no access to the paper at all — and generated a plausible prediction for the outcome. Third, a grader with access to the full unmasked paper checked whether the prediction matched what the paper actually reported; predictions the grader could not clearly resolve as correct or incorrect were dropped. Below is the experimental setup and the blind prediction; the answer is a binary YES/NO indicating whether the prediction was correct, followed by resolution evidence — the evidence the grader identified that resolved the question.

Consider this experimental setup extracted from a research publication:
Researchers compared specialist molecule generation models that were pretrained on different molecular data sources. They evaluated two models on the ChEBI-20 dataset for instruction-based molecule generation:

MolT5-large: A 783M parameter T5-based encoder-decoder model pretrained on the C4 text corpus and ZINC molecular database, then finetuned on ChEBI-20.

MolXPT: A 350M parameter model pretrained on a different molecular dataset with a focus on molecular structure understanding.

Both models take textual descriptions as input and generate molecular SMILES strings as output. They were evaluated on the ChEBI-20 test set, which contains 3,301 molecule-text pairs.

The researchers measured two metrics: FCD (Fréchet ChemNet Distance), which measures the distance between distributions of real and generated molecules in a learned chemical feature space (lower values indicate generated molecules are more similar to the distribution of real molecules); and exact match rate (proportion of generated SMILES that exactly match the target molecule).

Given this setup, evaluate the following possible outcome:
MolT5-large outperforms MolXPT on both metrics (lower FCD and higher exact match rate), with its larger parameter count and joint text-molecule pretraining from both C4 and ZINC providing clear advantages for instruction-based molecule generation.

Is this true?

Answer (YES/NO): NO